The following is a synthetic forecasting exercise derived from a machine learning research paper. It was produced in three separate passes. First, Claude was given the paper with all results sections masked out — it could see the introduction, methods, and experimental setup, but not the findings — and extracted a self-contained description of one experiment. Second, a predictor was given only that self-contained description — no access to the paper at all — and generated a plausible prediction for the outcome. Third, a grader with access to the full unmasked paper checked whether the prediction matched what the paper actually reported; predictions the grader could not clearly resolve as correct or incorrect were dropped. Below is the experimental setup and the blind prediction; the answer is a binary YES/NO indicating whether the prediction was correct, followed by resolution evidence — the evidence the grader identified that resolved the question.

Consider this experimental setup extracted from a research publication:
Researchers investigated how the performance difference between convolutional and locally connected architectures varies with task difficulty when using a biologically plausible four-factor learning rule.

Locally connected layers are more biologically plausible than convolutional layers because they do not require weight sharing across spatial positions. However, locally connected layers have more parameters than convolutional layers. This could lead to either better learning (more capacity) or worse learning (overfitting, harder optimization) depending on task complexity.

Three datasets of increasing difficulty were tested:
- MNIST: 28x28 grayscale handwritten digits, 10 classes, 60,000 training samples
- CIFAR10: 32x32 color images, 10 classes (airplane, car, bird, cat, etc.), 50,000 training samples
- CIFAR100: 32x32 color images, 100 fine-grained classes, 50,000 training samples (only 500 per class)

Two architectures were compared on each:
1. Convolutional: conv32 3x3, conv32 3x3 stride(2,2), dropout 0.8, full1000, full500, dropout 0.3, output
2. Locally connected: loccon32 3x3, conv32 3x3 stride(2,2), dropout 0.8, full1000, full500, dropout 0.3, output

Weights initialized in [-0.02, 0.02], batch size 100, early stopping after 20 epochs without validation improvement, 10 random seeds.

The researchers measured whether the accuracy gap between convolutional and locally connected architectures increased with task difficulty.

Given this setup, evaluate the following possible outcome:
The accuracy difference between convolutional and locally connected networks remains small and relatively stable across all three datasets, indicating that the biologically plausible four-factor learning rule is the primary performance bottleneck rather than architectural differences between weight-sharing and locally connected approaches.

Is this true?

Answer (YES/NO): NO